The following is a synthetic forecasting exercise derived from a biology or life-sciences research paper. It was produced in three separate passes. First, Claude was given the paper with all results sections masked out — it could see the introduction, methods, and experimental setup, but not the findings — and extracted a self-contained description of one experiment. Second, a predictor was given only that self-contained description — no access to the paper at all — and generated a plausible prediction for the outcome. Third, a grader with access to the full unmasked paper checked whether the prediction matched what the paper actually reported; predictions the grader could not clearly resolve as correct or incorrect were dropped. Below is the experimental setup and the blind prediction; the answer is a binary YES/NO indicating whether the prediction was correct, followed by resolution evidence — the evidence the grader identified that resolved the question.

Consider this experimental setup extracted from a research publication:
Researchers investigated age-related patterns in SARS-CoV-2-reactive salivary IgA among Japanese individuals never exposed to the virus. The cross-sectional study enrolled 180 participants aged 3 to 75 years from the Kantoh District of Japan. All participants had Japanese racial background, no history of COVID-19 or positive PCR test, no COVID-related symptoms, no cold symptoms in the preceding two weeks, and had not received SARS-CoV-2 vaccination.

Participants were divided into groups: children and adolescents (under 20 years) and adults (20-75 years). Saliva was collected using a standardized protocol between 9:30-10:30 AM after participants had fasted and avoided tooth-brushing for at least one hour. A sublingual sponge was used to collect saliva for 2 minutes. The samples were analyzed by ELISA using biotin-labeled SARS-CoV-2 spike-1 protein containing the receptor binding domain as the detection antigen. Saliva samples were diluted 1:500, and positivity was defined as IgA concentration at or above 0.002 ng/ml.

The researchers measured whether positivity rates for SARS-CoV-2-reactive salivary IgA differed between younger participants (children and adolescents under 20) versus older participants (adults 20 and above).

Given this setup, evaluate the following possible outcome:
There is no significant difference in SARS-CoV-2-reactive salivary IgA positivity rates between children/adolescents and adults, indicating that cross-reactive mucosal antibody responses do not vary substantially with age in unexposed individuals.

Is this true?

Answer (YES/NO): NO